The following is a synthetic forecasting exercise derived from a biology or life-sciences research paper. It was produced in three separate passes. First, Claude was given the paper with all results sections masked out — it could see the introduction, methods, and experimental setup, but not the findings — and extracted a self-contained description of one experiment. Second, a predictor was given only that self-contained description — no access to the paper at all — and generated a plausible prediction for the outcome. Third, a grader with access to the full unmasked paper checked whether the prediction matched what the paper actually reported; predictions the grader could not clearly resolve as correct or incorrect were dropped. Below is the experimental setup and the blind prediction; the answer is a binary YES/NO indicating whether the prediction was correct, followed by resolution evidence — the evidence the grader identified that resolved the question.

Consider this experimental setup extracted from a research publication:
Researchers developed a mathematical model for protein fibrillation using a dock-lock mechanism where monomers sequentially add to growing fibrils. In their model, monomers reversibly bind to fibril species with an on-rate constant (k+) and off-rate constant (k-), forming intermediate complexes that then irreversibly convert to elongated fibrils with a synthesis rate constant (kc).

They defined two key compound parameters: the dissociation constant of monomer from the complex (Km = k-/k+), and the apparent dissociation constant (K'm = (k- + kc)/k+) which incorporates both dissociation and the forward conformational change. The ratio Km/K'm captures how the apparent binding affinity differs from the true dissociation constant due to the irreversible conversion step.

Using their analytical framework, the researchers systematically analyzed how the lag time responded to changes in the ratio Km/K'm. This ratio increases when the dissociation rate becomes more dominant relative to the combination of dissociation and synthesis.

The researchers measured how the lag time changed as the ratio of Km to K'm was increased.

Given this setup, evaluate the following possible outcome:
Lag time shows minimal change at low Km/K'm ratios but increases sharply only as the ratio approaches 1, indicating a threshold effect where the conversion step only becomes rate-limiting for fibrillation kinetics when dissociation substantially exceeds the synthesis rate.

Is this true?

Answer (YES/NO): NO